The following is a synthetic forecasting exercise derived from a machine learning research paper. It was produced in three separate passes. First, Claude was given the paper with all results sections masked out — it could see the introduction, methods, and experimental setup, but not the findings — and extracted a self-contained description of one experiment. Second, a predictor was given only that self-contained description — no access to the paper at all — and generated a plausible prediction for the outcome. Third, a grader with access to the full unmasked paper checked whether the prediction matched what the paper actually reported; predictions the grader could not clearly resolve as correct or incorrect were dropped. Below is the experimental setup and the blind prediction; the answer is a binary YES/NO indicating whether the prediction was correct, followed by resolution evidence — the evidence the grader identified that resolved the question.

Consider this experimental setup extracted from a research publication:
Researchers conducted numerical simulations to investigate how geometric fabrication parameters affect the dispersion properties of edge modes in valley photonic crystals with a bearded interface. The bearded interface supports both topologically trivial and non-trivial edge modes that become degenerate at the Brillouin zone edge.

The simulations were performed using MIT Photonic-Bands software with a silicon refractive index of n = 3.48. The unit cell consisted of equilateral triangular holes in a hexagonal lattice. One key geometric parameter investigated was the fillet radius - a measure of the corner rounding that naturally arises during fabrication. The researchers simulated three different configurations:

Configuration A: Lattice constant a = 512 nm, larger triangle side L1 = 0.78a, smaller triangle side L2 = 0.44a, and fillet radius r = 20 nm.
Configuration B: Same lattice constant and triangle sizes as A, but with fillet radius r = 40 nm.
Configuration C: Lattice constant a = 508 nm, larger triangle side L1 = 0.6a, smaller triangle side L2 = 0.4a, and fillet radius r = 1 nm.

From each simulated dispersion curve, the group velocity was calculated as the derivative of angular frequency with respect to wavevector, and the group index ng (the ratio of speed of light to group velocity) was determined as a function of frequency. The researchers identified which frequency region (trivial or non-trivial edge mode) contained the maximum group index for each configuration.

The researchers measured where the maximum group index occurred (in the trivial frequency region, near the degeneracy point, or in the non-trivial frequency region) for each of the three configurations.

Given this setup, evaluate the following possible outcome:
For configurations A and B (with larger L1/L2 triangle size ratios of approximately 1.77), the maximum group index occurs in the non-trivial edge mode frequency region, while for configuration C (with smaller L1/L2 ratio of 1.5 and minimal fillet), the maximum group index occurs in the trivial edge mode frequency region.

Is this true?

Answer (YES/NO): NO